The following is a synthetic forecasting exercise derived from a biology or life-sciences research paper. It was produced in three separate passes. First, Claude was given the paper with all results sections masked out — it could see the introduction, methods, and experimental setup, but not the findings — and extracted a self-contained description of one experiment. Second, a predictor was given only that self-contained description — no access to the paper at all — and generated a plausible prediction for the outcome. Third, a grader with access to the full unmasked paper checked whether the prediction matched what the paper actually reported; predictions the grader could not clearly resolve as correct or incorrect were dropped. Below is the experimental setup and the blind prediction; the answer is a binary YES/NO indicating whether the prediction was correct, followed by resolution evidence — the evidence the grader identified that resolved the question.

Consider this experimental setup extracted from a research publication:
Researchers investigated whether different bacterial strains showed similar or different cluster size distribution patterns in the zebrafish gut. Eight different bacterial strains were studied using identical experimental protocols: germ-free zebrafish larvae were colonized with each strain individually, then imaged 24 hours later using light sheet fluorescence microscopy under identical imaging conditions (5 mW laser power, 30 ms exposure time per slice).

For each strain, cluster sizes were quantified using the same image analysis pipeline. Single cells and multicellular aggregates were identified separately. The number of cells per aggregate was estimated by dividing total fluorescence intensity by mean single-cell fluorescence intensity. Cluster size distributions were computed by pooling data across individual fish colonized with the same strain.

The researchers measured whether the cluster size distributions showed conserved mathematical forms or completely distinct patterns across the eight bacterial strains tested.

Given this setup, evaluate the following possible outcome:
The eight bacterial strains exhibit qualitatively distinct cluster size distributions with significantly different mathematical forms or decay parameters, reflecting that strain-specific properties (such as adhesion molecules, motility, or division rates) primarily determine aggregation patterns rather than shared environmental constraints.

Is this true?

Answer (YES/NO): NO